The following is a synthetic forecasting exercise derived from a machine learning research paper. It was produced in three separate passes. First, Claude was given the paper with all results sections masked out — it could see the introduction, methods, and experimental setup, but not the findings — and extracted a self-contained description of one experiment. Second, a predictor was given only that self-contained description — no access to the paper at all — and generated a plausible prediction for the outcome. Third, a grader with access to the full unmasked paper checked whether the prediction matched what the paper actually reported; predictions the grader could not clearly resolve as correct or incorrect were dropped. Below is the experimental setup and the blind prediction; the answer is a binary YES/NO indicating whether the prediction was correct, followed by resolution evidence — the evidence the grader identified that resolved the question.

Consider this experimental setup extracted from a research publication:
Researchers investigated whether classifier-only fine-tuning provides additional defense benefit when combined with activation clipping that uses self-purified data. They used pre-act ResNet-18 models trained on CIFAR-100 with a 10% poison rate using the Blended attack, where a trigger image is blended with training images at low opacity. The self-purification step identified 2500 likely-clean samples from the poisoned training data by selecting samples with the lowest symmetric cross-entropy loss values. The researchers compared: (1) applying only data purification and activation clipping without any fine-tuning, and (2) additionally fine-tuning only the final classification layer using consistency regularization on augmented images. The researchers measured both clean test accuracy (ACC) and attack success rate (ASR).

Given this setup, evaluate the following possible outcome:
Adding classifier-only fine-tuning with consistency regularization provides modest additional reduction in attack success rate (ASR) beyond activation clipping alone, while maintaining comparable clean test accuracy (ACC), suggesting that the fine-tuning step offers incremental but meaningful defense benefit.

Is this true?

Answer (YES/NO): NO